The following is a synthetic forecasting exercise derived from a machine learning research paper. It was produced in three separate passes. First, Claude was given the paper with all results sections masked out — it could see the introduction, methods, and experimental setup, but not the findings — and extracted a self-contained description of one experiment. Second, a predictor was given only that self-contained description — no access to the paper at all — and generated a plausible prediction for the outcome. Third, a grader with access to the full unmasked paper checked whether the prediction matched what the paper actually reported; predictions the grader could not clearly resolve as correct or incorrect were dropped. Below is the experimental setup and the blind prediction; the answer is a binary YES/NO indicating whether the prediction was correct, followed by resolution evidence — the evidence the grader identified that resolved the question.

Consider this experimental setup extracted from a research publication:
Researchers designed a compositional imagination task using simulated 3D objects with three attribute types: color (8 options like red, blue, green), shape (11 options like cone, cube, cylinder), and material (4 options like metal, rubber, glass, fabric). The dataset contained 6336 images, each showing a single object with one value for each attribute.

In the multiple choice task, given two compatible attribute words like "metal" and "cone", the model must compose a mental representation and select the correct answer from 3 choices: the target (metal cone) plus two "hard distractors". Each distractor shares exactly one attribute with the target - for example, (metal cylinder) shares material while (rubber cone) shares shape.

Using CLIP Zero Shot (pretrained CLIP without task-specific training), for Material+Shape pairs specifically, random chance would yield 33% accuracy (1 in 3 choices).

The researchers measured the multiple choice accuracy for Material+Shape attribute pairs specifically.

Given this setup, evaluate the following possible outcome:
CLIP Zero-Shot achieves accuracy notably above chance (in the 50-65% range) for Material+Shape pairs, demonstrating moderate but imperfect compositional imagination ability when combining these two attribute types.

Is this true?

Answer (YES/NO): YES